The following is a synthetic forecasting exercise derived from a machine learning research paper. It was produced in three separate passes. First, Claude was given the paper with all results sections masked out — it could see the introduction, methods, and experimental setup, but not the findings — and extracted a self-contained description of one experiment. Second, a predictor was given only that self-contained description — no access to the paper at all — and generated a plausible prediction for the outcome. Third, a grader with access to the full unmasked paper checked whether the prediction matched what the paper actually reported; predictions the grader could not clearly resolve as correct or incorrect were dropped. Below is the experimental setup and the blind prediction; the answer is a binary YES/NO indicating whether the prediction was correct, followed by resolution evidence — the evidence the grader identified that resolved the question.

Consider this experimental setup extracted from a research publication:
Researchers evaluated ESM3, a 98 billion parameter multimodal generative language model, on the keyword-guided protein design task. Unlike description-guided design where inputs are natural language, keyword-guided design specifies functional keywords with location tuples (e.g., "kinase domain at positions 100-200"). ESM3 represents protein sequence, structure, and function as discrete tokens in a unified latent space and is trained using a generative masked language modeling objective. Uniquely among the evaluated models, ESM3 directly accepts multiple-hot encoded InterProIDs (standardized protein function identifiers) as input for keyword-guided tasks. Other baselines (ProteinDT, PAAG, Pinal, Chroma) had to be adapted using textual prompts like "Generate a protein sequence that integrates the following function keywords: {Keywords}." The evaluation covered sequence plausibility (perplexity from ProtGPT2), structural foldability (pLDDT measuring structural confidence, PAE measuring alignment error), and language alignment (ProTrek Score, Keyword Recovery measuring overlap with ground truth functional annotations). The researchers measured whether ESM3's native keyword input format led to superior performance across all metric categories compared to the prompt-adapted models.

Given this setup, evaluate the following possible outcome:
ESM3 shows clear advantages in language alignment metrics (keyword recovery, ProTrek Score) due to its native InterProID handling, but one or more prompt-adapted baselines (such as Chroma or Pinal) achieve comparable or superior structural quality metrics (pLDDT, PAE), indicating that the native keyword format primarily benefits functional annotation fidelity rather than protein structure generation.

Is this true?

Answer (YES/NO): NO